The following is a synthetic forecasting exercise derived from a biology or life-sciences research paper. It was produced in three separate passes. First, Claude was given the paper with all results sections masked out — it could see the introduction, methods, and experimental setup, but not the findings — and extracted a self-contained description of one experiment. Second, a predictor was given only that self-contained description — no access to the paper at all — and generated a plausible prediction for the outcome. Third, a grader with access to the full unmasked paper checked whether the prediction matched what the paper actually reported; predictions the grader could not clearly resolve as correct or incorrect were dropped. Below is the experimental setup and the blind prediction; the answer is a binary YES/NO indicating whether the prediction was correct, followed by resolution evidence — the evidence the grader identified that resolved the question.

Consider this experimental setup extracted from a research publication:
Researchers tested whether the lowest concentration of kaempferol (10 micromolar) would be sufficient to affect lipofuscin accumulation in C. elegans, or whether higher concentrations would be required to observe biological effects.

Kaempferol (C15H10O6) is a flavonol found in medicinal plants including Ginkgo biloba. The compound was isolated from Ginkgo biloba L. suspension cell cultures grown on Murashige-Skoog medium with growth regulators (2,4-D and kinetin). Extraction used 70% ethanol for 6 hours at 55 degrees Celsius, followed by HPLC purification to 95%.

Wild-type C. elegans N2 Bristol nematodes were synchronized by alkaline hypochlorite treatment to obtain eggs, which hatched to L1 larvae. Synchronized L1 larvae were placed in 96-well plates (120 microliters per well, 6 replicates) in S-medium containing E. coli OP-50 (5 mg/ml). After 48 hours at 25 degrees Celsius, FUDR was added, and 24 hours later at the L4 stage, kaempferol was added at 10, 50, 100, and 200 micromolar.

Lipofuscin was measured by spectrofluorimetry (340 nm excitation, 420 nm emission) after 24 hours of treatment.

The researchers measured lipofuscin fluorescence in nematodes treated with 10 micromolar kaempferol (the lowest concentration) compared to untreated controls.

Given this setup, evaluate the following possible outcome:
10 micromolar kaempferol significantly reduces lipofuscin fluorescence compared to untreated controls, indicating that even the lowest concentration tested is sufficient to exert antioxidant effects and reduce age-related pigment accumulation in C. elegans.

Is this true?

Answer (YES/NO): NO